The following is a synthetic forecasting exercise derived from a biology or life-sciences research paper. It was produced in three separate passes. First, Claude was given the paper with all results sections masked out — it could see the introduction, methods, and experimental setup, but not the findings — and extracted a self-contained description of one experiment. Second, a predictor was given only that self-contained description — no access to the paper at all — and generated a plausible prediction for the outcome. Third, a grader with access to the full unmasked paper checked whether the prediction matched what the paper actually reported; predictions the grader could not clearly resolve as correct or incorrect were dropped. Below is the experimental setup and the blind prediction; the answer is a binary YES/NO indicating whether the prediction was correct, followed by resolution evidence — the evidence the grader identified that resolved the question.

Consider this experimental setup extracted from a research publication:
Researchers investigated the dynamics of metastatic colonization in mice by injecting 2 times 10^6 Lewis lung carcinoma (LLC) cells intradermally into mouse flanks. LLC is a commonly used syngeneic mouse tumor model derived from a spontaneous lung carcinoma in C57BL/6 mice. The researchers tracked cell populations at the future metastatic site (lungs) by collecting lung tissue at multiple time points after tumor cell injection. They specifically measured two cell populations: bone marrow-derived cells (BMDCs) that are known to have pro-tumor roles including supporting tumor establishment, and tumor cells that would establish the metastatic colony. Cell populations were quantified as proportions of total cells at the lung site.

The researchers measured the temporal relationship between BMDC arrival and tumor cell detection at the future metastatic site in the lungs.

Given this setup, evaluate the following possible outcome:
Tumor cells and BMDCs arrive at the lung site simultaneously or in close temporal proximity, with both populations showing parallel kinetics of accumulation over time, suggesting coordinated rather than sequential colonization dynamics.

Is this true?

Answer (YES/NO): NO